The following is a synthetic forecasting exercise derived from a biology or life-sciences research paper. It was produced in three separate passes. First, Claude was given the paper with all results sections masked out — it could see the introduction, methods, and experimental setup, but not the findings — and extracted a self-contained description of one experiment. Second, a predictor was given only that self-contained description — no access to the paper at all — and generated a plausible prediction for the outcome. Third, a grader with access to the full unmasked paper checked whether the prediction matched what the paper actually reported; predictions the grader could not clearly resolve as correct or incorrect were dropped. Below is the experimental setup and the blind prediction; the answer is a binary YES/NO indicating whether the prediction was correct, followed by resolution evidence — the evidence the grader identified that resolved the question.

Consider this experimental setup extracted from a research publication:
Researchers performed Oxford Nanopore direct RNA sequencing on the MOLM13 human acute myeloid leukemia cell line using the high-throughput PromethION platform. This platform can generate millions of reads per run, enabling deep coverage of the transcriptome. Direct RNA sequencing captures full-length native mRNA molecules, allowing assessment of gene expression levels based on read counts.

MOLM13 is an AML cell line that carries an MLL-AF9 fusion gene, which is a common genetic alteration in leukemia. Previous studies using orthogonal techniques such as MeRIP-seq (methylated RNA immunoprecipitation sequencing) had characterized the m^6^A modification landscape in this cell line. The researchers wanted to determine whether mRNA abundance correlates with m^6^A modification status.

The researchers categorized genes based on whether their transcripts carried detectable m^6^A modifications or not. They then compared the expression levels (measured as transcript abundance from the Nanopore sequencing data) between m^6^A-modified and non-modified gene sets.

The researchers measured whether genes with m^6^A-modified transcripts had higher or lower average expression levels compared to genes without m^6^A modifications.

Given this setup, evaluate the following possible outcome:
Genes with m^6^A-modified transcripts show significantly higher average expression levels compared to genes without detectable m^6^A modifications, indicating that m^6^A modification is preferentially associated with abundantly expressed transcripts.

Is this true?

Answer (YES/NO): YES